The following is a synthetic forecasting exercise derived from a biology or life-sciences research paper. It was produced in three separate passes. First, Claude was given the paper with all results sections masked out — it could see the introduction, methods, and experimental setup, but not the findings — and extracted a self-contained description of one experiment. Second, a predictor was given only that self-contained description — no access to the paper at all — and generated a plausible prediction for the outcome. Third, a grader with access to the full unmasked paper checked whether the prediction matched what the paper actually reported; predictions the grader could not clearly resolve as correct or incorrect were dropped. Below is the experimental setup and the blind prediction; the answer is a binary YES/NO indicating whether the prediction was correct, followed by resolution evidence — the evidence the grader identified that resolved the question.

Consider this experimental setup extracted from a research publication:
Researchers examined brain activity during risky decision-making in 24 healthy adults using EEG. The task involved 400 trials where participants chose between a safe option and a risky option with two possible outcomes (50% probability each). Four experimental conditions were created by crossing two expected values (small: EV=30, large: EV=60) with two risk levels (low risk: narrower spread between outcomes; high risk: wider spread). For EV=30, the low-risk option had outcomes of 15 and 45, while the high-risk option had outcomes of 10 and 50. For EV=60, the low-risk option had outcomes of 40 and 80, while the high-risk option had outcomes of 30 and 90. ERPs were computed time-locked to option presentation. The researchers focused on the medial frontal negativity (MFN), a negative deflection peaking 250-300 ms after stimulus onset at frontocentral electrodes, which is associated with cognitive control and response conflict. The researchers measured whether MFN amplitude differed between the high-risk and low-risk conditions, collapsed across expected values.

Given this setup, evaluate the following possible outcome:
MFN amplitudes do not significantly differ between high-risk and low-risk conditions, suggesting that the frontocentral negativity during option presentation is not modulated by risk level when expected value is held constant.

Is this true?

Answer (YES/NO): YES